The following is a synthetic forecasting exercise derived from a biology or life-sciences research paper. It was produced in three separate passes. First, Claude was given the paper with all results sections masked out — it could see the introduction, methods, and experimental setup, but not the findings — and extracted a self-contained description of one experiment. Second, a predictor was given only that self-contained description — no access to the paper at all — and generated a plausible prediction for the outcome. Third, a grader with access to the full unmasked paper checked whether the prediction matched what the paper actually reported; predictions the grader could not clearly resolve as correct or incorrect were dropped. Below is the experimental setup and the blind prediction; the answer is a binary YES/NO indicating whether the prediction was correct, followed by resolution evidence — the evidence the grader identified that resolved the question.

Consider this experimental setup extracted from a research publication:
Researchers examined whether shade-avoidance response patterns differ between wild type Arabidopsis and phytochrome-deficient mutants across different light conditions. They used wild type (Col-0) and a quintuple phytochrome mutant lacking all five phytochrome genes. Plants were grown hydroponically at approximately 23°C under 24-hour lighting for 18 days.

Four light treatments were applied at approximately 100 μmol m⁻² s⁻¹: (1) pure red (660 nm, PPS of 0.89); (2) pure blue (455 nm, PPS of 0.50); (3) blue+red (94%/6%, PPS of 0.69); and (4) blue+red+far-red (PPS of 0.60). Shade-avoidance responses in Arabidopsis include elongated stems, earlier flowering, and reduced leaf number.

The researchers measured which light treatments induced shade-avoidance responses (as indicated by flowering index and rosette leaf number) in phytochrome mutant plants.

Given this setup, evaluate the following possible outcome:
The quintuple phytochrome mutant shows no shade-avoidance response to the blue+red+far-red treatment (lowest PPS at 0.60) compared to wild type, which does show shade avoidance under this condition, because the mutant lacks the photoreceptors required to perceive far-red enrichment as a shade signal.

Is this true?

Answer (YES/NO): NO